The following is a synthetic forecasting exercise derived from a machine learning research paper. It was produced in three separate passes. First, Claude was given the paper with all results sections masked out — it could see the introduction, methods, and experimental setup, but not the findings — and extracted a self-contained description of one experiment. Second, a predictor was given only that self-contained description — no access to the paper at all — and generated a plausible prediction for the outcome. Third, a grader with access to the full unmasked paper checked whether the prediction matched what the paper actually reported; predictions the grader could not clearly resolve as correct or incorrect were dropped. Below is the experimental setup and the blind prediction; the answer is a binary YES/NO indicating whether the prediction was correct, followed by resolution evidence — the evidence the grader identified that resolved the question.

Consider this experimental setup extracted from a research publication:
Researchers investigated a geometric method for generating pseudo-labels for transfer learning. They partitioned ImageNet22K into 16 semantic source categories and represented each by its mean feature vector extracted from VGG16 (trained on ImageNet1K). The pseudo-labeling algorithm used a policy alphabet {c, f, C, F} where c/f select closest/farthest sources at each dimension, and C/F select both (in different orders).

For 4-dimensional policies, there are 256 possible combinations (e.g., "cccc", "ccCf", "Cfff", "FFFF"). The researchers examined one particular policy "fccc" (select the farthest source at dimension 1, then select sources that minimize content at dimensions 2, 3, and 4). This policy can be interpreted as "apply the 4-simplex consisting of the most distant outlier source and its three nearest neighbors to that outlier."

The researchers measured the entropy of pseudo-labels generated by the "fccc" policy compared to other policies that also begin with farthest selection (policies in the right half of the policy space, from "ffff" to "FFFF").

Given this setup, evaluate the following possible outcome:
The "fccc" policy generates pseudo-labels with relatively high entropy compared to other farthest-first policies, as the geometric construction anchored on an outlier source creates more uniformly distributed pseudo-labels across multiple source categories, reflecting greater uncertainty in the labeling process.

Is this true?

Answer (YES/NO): NO